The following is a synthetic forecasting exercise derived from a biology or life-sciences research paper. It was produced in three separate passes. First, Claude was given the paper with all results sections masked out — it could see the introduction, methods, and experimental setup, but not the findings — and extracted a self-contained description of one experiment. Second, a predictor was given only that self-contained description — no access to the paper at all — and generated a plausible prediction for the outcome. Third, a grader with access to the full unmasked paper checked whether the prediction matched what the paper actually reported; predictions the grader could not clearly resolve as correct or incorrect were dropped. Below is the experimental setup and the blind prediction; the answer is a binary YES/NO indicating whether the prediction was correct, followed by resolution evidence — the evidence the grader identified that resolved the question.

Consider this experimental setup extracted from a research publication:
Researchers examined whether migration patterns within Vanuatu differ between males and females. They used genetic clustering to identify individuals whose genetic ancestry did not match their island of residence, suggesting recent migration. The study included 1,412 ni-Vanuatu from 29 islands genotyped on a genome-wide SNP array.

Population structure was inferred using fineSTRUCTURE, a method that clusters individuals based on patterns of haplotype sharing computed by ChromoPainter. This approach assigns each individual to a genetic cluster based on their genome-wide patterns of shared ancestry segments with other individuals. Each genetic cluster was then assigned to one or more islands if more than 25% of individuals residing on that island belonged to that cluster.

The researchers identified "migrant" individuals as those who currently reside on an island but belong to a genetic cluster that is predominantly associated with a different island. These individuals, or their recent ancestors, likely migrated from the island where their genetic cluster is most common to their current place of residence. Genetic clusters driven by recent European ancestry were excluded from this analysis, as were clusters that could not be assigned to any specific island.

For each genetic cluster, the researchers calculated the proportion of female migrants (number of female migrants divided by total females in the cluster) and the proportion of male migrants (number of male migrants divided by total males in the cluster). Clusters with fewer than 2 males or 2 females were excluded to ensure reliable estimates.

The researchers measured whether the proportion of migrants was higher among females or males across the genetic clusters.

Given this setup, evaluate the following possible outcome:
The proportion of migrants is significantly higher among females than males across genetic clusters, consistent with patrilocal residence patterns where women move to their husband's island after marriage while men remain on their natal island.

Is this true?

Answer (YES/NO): YES